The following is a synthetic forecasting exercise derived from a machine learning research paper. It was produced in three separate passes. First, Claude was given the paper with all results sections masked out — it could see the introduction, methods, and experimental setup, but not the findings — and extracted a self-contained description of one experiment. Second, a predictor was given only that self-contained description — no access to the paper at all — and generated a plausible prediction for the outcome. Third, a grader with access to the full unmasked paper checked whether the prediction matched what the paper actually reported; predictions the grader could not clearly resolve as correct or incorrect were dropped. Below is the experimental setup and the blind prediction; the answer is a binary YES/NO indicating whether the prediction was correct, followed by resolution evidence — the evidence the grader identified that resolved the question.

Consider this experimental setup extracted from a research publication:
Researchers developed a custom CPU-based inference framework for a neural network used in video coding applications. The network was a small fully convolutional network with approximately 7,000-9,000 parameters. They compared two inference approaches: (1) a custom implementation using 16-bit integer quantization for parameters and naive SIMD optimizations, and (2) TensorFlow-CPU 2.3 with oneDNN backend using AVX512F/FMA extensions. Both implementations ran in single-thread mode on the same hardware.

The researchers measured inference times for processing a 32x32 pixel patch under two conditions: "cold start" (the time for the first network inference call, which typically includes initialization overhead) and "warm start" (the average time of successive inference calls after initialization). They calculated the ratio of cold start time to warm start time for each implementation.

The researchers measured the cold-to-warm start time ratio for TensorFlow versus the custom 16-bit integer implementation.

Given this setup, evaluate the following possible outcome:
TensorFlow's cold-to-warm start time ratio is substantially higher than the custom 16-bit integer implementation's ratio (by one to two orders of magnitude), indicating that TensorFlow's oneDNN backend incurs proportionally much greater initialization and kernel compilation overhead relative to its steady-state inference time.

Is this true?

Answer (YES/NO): YES